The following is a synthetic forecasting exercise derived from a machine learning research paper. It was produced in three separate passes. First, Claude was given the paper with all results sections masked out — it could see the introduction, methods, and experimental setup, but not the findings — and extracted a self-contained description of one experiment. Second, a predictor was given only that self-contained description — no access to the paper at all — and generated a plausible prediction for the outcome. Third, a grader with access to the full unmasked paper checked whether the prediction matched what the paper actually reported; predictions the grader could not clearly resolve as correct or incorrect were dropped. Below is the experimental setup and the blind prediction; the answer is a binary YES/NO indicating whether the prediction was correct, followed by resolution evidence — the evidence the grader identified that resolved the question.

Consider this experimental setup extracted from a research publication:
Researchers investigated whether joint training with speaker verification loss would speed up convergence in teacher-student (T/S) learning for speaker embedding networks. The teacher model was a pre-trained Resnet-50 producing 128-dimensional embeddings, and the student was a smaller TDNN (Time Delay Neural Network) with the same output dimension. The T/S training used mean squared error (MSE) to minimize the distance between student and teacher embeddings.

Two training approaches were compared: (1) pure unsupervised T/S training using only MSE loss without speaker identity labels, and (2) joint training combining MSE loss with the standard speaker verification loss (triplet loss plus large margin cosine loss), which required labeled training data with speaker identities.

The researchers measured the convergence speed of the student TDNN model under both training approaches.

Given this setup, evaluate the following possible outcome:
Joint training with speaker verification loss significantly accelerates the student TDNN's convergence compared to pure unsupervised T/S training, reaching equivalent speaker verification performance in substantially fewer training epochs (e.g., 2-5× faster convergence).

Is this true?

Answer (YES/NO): YES